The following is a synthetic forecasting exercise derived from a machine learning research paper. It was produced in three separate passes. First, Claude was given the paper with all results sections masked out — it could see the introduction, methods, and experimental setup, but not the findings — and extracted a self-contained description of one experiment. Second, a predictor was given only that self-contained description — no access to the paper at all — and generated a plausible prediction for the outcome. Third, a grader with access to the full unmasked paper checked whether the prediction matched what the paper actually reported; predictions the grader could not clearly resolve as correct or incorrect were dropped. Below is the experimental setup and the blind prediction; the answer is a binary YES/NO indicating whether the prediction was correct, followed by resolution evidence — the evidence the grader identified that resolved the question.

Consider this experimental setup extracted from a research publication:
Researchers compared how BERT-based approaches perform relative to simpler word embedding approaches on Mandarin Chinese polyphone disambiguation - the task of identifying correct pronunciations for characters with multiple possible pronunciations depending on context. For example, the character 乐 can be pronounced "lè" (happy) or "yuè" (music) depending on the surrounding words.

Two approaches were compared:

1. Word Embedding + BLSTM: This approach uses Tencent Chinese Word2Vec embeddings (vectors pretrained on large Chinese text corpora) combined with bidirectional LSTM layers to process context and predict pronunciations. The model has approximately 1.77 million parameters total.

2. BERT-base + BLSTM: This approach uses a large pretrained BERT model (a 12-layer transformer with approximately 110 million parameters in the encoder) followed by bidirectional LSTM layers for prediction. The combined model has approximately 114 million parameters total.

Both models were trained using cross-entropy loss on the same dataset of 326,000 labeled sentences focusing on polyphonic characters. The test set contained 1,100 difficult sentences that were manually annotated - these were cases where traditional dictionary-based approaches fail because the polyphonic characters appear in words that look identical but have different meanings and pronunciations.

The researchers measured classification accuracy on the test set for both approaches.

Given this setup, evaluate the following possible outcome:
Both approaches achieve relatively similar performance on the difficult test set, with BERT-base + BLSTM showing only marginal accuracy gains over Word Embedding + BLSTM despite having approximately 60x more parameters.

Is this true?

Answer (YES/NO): YES